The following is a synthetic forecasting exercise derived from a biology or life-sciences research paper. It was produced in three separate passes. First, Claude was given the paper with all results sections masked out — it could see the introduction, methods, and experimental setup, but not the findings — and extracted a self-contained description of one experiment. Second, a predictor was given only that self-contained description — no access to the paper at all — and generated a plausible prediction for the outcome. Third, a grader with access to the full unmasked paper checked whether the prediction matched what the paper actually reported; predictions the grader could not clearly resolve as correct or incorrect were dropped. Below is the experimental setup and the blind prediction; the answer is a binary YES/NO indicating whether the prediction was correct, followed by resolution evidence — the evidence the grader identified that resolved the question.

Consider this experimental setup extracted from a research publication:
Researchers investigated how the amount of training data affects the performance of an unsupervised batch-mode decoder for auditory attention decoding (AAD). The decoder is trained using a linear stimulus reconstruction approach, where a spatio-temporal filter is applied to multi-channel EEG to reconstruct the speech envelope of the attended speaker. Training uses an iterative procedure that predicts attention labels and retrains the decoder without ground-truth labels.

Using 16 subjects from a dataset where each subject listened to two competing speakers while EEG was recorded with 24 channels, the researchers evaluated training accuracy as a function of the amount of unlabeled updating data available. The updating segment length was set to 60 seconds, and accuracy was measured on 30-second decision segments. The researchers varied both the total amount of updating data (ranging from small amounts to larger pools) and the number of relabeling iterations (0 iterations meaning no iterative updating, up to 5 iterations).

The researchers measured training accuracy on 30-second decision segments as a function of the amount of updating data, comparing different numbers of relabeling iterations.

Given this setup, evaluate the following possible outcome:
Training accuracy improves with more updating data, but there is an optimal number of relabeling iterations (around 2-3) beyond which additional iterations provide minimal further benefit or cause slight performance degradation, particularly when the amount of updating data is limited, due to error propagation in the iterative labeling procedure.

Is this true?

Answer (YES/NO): NO